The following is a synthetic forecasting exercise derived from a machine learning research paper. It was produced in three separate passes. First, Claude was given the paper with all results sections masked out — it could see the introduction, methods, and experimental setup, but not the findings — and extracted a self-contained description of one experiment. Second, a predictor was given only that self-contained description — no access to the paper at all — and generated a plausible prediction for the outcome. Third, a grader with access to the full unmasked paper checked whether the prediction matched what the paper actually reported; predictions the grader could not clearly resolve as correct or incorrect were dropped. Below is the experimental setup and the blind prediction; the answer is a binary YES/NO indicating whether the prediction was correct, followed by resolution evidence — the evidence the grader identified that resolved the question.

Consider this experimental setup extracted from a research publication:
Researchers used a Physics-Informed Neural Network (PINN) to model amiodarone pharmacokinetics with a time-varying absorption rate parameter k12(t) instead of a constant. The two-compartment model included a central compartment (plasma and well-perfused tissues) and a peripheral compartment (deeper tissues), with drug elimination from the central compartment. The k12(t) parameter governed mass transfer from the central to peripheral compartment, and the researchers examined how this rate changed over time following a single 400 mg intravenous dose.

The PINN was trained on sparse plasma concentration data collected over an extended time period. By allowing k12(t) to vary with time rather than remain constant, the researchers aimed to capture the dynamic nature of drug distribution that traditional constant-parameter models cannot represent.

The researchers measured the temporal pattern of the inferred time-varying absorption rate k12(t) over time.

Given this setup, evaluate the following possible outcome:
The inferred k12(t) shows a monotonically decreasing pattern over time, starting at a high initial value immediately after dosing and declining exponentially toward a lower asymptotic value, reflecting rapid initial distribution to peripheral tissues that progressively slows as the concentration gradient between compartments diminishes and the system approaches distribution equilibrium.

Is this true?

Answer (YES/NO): NO